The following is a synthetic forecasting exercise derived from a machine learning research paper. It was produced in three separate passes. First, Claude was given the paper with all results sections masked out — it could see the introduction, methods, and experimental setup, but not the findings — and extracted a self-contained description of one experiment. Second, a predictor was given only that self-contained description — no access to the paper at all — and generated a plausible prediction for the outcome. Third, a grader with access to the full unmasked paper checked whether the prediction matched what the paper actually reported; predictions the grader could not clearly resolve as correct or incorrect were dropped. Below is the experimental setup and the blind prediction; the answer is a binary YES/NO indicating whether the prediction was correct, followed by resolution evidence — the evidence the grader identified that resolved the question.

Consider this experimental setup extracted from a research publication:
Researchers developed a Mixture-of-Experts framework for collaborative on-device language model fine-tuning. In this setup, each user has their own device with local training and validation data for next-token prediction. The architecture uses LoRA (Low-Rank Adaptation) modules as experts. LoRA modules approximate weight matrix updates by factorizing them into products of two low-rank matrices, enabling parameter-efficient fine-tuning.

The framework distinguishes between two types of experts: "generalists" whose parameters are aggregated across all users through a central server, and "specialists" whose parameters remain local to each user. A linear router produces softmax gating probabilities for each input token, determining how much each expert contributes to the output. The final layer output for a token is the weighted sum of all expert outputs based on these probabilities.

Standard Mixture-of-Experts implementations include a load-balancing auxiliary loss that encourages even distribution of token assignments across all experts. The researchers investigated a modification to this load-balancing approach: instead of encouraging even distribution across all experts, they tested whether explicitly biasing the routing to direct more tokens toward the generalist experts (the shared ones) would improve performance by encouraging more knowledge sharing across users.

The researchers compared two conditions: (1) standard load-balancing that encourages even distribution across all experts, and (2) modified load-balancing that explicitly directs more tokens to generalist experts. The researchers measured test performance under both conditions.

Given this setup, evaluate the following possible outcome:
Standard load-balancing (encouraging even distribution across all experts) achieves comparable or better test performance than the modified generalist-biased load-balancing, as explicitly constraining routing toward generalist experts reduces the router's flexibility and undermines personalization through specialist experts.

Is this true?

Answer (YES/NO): YES